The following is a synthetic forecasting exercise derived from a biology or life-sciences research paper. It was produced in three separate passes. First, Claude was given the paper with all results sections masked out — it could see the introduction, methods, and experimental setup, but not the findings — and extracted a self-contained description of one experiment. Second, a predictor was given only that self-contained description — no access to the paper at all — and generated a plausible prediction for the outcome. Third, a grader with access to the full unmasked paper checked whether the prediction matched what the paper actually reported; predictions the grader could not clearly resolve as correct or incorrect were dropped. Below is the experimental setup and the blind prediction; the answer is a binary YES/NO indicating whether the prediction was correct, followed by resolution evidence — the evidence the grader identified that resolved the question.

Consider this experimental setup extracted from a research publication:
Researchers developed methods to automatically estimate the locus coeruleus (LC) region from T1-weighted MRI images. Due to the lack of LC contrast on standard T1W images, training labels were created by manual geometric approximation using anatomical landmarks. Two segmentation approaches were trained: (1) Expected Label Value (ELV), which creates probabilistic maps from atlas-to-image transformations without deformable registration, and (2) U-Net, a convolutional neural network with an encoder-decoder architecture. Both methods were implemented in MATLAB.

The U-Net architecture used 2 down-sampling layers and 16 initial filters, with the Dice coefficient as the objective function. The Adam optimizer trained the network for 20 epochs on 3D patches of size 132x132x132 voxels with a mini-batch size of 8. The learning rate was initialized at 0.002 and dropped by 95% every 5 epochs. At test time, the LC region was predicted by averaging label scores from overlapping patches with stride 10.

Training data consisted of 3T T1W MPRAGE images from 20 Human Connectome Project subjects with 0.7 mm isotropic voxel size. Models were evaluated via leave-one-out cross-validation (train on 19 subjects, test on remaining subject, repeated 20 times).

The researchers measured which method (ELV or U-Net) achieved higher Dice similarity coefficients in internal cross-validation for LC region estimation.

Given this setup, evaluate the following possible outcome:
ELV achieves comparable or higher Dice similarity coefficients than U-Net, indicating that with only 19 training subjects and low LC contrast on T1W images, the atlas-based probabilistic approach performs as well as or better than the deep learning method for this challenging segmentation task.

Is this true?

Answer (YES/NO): YES